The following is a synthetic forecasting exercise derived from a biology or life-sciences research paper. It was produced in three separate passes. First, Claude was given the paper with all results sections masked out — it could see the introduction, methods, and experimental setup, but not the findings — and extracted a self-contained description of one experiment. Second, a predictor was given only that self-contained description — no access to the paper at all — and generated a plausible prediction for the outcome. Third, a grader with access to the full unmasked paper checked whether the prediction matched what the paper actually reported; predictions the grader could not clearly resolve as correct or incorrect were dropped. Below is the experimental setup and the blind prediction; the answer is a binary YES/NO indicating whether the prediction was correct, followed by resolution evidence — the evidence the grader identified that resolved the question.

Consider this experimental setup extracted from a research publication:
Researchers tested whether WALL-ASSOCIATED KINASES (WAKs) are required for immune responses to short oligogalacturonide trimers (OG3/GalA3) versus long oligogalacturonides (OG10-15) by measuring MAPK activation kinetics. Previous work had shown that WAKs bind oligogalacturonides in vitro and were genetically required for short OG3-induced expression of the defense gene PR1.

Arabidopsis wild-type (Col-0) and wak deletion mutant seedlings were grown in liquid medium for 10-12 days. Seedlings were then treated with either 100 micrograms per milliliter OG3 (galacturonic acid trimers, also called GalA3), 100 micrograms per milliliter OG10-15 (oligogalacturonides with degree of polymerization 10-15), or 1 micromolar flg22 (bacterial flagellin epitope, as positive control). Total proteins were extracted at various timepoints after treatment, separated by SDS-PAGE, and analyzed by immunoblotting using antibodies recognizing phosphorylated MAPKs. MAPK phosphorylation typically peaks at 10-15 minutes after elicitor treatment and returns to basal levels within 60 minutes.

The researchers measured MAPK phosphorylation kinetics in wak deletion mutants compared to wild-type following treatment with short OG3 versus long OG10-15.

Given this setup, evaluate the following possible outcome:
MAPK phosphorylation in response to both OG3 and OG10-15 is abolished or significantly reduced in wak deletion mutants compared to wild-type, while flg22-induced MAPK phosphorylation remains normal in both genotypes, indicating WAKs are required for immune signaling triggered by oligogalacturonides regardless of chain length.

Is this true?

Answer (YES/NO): NO